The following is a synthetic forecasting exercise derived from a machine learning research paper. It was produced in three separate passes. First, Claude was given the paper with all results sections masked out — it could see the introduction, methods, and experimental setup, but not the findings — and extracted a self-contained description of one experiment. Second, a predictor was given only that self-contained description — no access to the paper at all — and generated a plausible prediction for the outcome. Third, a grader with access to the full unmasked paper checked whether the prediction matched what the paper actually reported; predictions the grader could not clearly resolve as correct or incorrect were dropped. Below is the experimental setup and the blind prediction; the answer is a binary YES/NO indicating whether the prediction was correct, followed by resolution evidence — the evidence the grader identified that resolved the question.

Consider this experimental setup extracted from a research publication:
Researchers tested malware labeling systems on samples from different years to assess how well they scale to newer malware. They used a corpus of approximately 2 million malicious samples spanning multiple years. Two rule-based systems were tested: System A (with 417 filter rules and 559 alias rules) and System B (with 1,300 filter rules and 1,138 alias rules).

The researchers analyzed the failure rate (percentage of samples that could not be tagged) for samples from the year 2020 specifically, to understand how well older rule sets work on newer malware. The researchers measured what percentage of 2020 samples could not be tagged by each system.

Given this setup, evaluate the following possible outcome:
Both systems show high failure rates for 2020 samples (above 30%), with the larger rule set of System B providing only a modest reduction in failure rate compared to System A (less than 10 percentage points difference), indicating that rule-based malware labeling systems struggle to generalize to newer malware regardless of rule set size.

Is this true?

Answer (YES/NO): NO